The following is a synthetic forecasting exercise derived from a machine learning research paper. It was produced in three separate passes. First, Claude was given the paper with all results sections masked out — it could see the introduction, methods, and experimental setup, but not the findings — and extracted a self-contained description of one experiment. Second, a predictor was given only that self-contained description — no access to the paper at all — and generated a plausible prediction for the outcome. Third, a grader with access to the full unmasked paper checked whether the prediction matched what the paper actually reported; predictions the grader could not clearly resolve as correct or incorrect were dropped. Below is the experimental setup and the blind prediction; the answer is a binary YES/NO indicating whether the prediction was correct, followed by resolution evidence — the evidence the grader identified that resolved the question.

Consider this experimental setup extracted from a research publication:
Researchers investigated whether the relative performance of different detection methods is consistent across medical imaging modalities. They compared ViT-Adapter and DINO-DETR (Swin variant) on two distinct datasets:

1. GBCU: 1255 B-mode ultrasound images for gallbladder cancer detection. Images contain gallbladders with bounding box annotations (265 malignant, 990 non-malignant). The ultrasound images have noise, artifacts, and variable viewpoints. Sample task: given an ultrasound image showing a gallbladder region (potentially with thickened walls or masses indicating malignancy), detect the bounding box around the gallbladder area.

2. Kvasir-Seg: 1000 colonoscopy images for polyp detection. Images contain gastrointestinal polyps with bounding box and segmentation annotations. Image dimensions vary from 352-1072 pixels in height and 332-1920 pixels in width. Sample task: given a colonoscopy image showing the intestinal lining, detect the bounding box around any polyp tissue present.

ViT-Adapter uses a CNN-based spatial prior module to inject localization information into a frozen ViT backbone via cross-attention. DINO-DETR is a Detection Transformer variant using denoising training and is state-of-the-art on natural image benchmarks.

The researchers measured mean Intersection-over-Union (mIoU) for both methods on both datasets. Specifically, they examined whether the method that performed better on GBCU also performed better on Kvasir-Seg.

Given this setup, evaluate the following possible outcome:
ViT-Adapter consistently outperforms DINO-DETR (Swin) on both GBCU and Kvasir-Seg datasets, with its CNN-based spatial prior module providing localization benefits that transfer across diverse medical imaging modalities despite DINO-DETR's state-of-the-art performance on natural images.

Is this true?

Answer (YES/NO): NO